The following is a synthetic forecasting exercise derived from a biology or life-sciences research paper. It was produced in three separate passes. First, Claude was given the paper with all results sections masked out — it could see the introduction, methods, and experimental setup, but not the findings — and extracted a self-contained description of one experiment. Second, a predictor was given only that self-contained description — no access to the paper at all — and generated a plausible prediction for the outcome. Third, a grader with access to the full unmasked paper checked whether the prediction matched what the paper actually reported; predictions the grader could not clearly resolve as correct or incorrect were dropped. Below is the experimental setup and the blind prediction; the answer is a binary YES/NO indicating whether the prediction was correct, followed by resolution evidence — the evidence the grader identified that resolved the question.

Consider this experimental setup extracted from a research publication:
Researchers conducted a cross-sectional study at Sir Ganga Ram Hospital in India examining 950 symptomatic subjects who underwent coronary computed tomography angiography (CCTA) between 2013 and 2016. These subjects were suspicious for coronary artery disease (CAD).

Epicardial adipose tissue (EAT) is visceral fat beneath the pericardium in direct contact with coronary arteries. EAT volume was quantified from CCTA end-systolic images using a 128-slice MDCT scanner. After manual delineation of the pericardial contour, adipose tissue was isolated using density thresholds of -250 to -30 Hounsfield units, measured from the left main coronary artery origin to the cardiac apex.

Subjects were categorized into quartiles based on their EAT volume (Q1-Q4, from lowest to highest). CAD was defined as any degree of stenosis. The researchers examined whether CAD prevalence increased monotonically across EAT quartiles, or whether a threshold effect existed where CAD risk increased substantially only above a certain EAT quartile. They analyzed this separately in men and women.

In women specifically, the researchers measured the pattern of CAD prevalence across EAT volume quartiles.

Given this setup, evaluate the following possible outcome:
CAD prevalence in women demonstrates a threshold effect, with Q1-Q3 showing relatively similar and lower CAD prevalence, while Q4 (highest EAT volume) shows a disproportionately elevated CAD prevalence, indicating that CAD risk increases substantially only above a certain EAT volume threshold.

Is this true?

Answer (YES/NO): NO